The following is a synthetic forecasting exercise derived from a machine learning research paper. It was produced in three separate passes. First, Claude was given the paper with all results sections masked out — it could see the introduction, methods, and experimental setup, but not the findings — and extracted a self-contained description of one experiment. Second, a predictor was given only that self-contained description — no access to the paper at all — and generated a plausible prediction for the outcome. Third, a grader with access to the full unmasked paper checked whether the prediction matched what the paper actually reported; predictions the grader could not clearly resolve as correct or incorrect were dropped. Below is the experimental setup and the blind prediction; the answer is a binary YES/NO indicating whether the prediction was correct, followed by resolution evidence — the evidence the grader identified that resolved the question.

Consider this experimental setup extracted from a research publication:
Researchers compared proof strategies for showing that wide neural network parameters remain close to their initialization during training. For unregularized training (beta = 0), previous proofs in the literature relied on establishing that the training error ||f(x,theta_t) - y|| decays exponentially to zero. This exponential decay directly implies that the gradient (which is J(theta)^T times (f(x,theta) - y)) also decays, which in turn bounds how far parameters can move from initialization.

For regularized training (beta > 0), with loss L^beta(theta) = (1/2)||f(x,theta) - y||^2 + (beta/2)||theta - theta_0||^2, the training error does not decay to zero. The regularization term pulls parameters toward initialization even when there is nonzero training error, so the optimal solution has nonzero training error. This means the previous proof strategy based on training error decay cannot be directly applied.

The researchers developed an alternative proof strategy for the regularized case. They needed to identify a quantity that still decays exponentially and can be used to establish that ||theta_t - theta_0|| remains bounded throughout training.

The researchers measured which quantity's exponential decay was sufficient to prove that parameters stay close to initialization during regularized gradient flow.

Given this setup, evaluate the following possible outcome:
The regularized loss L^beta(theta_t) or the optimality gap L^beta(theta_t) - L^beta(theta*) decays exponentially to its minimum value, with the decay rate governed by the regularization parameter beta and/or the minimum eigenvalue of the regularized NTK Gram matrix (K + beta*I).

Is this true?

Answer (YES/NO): NO